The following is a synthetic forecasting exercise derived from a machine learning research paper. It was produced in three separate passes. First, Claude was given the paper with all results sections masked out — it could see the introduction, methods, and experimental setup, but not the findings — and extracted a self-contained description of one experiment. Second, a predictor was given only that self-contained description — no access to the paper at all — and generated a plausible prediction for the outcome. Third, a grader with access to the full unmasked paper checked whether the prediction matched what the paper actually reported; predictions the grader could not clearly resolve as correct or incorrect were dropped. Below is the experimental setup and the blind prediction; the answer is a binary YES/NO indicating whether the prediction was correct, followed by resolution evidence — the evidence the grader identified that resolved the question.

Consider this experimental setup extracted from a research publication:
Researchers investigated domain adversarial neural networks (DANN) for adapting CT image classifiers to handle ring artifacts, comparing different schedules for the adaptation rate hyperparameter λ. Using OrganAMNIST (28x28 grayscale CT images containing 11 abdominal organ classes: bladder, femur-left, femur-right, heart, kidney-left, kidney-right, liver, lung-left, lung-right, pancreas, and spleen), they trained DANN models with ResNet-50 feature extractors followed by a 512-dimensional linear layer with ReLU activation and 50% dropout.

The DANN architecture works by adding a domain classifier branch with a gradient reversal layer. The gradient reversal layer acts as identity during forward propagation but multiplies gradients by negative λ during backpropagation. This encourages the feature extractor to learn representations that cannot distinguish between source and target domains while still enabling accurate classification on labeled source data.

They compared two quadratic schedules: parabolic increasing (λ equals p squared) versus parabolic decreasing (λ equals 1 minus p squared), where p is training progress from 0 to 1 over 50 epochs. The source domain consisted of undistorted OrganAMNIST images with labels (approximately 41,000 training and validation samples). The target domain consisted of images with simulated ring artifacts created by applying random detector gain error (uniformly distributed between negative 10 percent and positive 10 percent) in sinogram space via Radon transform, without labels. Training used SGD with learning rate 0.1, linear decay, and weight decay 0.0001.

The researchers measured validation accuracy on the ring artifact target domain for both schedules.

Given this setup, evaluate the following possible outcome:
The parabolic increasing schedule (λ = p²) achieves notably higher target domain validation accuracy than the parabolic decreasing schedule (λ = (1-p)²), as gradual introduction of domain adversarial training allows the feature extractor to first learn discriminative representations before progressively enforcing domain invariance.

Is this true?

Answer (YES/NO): YES